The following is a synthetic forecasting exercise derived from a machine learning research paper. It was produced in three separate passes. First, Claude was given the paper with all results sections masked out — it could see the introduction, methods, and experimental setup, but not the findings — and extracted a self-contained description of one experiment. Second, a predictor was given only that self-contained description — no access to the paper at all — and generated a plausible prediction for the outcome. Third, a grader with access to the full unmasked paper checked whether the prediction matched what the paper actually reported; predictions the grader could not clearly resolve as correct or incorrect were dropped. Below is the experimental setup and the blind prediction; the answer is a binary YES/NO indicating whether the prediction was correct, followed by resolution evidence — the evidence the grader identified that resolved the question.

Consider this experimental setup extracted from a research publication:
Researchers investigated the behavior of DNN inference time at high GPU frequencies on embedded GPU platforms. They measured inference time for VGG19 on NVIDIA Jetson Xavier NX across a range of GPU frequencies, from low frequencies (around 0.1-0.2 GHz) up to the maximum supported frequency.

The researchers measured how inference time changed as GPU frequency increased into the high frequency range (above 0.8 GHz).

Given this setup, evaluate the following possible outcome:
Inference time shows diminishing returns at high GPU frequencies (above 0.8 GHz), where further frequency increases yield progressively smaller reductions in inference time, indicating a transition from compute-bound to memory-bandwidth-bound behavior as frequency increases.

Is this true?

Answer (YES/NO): YES